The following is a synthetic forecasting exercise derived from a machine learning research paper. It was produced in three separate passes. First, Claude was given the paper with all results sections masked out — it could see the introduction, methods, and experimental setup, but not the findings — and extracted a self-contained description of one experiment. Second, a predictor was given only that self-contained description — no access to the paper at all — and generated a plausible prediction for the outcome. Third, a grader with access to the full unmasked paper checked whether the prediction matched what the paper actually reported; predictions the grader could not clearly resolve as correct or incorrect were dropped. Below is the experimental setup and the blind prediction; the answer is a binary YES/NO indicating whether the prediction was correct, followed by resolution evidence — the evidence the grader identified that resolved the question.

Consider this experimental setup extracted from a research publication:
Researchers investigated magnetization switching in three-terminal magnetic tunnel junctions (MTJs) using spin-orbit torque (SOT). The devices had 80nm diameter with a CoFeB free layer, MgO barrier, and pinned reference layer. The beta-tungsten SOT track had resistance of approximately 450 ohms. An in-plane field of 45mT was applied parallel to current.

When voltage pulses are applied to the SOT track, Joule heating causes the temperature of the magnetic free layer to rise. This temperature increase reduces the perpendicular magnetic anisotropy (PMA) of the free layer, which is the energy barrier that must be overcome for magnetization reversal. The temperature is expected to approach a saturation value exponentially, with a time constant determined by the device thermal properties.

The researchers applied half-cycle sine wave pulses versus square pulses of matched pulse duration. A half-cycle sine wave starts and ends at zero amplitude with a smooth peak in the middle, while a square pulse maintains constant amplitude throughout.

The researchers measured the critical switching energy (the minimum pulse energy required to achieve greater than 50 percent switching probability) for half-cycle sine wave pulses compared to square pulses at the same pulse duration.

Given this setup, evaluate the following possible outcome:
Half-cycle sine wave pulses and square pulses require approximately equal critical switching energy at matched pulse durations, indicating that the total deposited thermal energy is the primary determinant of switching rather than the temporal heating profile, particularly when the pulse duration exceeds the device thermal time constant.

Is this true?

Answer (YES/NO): NO